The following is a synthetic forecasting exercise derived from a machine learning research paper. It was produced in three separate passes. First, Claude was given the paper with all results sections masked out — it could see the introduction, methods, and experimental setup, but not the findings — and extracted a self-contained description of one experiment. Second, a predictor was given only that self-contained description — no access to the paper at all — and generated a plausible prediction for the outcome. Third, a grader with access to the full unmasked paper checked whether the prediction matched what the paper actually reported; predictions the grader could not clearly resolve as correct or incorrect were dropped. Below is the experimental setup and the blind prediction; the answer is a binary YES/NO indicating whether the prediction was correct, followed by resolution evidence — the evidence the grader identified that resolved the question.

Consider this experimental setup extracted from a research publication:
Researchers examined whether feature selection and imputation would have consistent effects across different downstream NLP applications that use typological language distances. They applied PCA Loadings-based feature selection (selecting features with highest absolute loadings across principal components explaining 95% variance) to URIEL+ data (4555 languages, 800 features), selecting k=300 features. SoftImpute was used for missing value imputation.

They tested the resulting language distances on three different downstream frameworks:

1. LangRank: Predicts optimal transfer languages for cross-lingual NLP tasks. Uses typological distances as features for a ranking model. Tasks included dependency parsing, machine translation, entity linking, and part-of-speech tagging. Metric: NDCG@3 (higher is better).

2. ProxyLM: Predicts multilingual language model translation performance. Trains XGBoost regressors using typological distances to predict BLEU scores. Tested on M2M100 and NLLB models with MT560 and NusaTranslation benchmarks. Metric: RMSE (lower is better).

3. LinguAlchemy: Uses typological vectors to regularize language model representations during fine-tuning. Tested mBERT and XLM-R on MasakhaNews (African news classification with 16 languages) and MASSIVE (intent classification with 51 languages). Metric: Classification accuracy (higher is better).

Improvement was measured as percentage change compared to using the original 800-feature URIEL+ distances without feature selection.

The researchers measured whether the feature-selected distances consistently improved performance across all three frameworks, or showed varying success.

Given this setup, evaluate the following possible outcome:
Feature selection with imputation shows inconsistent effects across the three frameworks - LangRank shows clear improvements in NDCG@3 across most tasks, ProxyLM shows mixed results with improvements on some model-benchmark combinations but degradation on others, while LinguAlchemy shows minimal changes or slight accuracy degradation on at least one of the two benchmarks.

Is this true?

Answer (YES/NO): NO